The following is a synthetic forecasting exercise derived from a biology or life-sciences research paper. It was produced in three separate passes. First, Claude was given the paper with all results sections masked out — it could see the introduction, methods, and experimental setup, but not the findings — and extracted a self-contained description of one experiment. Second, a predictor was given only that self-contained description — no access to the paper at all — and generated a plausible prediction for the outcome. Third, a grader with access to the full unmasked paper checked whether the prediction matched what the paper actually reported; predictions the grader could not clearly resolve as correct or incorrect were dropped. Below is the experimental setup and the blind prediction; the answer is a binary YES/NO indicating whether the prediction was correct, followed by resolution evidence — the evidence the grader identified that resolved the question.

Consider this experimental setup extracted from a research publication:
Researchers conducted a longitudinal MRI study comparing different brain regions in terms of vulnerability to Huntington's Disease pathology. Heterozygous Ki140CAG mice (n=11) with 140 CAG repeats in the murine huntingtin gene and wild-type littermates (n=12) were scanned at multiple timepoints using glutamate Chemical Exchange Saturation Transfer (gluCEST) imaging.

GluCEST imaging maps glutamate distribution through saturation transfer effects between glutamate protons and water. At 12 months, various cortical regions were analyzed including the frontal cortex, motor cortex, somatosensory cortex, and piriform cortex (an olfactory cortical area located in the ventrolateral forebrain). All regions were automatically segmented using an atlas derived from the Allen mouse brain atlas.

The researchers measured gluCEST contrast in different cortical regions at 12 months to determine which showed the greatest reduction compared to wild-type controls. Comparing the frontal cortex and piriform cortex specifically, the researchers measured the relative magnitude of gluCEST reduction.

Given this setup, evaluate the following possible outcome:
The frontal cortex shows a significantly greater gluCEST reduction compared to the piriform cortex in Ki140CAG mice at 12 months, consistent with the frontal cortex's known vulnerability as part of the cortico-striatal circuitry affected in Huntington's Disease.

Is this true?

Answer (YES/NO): NO